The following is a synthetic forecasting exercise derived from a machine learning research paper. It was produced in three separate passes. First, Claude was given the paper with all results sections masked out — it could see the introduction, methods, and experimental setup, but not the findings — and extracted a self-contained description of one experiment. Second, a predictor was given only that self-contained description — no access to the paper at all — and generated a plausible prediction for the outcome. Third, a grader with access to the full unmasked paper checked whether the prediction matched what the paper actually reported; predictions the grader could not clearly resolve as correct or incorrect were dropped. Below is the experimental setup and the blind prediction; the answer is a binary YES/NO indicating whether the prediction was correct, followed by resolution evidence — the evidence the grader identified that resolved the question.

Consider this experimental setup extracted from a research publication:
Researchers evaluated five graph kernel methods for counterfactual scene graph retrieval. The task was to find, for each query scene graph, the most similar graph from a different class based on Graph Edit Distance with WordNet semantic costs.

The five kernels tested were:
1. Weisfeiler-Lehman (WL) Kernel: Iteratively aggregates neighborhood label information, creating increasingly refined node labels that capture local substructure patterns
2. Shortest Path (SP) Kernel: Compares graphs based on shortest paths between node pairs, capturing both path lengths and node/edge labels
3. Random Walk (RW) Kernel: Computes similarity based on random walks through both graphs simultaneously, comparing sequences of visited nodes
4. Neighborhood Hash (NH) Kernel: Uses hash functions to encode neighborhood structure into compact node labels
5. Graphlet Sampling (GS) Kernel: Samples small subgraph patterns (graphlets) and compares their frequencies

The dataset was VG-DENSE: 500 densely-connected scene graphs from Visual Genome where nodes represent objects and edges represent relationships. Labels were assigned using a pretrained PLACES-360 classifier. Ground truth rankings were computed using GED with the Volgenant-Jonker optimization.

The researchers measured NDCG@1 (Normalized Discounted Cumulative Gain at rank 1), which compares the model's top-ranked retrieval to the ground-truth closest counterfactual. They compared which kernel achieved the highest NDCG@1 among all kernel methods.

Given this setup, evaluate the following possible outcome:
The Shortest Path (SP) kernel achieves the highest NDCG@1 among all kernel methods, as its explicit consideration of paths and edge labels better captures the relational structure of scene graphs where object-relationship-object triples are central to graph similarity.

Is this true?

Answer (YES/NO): NO